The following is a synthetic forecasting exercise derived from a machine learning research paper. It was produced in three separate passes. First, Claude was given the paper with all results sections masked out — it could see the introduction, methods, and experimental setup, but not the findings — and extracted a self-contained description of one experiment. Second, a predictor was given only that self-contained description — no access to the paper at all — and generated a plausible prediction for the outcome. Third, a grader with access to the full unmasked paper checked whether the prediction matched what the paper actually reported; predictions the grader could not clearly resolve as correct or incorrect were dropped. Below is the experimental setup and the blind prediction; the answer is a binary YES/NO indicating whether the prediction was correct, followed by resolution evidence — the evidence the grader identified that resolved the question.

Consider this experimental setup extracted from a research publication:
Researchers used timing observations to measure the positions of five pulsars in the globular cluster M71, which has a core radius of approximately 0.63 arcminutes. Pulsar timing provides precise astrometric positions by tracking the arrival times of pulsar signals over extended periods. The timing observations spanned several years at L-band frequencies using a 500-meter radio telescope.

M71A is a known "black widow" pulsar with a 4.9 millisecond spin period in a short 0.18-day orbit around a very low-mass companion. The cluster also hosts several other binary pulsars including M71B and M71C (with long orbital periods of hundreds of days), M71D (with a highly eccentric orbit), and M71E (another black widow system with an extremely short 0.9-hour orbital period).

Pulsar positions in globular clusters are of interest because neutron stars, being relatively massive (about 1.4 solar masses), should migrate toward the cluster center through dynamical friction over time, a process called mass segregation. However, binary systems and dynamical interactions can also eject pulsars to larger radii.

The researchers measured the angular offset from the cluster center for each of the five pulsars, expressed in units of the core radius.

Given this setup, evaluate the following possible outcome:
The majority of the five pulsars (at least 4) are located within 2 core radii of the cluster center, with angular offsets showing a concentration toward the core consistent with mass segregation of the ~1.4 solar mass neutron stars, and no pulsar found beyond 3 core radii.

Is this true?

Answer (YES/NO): NO